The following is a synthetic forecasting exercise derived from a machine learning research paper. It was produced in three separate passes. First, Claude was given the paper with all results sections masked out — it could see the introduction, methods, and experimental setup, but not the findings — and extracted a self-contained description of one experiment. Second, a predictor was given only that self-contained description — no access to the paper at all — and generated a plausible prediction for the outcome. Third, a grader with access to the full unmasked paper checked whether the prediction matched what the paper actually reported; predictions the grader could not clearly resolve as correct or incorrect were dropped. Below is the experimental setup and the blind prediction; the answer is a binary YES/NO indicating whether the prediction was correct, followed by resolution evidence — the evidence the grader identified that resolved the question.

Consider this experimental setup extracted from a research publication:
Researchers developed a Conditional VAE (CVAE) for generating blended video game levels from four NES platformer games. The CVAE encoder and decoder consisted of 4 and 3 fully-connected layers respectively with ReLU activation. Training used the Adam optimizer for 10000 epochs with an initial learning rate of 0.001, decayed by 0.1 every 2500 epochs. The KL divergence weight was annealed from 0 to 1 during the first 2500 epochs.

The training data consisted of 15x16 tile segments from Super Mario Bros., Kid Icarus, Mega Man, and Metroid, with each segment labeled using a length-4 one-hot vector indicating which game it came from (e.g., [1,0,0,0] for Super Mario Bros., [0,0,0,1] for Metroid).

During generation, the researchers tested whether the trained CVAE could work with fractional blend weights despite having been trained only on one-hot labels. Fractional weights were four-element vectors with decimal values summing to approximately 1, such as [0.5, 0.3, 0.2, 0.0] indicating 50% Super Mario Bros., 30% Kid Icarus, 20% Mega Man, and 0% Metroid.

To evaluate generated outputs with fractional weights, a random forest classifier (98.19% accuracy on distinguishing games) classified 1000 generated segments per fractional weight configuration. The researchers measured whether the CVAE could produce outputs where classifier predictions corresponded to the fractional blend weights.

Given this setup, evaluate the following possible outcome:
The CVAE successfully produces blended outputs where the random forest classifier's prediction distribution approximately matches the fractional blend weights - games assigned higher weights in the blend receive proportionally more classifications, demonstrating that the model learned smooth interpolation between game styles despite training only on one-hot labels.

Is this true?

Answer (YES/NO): NO